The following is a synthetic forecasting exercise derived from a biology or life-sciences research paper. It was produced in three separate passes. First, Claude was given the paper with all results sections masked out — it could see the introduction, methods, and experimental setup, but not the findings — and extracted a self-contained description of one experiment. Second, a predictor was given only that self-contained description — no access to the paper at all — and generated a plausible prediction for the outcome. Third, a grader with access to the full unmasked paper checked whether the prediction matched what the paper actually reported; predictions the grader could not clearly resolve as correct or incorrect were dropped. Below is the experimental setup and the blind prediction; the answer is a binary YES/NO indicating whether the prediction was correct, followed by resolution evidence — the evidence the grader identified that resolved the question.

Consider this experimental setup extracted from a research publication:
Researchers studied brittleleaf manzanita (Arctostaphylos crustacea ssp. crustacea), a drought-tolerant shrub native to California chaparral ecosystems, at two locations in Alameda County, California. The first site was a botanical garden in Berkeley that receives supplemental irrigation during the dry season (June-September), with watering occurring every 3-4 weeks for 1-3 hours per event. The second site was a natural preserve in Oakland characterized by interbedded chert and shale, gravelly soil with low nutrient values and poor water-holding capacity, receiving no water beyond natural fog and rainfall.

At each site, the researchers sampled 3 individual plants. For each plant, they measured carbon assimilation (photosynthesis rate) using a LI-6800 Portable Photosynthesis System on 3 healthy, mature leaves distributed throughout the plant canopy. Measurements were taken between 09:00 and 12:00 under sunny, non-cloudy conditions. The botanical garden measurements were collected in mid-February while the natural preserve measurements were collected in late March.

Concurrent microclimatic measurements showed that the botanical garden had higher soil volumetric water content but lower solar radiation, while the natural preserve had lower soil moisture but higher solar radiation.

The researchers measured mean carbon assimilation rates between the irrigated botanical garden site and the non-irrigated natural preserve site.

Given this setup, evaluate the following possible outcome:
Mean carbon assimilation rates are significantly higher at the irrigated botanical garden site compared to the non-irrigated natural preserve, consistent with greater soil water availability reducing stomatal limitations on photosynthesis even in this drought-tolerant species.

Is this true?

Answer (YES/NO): NO